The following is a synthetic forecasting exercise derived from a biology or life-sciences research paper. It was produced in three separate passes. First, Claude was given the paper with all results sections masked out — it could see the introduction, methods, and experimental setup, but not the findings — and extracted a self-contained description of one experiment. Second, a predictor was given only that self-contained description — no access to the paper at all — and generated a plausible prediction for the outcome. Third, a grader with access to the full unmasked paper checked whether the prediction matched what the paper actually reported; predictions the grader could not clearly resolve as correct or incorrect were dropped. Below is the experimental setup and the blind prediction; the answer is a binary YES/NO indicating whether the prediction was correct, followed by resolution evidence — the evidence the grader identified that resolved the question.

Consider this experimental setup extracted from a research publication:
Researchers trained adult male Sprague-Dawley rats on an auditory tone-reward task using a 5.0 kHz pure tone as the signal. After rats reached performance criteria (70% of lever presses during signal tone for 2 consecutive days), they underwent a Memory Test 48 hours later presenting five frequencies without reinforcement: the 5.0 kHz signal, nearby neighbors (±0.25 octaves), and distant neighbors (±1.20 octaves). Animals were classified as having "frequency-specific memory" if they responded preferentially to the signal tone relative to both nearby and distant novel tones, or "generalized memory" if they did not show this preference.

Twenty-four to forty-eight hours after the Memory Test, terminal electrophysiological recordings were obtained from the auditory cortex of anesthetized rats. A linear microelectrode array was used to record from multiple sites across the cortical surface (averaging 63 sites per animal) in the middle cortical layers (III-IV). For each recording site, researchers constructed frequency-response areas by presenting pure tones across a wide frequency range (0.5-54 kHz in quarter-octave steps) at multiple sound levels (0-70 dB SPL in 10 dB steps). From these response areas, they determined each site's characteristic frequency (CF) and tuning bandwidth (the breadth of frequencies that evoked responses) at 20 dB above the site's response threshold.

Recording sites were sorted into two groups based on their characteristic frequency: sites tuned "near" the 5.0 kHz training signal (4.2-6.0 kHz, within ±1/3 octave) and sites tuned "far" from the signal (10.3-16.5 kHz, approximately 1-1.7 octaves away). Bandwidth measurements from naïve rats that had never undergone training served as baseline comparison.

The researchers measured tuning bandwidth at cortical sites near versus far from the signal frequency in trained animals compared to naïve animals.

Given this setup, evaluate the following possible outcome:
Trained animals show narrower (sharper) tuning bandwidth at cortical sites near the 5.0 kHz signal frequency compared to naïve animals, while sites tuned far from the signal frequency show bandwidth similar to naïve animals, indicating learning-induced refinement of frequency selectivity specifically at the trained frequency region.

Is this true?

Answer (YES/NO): NO